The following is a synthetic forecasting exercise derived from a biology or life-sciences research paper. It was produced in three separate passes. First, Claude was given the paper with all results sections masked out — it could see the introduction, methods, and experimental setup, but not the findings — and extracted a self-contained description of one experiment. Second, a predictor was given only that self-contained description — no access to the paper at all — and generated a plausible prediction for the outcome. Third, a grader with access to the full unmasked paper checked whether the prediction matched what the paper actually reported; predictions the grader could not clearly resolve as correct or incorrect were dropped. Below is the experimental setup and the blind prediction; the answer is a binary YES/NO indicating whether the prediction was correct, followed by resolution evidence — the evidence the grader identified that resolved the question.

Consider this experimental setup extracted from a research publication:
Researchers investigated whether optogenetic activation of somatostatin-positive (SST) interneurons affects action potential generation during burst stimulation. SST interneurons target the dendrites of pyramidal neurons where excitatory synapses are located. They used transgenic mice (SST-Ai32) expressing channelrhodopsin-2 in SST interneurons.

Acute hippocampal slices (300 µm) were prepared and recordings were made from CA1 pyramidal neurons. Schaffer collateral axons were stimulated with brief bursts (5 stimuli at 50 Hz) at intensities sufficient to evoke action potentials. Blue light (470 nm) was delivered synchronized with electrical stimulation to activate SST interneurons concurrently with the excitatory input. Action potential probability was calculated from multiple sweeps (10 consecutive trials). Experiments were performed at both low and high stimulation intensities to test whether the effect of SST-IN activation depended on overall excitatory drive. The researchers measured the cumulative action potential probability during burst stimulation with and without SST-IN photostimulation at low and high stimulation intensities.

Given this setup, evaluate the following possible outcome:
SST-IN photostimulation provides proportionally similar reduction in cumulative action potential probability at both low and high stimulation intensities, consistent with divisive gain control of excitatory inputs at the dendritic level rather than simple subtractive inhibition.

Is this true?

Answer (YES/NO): NO